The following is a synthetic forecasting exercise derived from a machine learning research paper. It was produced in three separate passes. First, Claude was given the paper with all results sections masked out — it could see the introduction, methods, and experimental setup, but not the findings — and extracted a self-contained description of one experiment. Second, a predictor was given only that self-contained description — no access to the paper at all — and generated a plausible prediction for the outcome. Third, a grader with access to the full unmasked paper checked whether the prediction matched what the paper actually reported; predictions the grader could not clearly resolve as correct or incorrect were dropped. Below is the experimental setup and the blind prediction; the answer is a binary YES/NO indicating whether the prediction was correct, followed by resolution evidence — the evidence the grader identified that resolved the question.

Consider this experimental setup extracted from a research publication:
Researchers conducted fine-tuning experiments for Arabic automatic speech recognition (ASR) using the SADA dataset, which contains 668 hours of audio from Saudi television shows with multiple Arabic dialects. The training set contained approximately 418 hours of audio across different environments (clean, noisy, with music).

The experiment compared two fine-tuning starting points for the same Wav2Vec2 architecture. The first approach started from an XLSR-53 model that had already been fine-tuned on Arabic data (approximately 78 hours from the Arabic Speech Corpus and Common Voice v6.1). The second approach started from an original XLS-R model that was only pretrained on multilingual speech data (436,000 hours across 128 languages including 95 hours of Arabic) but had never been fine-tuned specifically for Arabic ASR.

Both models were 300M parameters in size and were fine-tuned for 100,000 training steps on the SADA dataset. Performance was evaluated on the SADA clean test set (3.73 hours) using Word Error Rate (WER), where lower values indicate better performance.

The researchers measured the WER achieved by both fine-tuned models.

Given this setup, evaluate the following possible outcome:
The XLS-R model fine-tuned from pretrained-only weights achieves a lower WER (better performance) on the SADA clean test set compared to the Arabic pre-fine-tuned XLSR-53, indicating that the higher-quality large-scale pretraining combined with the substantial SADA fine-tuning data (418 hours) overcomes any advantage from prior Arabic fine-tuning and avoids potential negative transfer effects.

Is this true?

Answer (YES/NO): NO